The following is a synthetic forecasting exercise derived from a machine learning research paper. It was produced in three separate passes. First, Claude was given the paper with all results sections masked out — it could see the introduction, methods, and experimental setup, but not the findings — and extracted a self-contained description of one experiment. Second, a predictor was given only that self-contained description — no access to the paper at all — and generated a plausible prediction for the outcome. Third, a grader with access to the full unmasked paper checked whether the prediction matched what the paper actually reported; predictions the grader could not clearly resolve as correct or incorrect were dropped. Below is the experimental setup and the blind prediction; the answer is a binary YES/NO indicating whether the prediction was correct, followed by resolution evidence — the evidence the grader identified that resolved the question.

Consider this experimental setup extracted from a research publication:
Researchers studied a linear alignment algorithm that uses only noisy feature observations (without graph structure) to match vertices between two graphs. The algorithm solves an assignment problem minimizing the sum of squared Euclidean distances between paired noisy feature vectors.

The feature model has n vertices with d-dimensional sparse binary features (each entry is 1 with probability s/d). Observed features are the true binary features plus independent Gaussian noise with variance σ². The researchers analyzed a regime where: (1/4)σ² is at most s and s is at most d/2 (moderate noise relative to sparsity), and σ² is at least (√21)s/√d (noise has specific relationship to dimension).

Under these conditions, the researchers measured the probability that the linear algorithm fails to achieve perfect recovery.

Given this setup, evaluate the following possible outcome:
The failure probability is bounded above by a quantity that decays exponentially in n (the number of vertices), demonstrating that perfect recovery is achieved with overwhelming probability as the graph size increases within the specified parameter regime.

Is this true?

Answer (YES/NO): NO